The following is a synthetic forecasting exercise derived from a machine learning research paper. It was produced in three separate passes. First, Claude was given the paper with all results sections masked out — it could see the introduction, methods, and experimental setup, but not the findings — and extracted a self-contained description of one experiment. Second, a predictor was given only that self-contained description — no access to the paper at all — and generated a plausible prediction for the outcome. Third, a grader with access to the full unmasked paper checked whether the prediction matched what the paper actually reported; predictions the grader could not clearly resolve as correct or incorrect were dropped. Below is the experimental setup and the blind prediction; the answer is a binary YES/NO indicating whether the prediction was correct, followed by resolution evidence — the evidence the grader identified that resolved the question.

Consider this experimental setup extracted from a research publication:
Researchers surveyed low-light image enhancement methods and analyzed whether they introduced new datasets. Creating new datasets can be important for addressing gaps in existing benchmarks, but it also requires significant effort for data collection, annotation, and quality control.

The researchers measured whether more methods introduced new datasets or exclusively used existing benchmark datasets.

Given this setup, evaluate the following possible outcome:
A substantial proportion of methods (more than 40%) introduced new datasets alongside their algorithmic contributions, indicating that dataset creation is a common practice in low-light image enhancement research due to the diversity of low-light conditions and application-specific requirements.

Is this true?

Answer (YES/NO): YES